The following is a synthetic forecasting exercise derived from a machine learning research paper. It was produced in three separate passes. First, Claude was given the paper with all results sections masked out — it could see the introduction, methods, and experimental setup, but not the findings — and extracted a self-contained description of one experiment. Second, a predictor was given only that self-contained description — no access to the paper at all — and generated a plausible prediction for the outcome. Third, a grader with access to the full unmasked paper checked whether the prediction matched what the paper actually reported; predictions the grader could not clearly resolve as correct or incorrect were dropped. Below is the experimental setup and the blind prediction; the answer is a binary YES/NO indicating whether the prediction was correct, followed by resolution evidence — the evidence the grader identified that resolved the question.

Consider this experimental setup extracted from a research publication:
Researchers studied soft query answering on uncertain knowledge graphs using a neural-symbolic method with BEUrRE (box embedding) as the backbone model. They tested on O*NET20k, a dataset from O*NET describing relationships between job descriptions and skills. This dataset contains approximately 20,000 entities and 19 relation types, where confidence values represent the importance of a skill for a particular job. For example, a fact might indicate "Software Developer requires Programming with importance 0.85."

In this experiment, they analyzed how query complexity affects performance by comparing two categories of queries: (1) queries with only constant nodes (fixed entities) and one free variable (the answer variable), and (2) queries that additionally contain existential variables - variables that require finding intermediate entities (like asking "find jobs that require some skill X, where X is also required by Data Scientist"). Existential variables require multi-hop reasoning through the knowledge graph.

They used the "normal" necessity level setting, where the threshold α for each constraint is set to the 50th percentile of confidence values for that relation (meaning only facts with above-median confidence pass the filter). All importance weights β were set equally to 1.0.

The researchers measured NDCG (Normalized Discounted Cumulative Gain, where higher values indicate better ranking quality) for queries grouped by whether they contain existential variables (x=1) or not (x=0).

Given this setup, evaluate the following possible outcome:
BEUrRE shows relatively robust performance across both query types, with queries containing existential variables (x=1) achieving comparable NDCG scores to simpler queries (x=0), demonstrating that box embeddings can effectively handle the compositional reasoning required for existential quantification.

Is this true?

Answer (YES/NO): NO